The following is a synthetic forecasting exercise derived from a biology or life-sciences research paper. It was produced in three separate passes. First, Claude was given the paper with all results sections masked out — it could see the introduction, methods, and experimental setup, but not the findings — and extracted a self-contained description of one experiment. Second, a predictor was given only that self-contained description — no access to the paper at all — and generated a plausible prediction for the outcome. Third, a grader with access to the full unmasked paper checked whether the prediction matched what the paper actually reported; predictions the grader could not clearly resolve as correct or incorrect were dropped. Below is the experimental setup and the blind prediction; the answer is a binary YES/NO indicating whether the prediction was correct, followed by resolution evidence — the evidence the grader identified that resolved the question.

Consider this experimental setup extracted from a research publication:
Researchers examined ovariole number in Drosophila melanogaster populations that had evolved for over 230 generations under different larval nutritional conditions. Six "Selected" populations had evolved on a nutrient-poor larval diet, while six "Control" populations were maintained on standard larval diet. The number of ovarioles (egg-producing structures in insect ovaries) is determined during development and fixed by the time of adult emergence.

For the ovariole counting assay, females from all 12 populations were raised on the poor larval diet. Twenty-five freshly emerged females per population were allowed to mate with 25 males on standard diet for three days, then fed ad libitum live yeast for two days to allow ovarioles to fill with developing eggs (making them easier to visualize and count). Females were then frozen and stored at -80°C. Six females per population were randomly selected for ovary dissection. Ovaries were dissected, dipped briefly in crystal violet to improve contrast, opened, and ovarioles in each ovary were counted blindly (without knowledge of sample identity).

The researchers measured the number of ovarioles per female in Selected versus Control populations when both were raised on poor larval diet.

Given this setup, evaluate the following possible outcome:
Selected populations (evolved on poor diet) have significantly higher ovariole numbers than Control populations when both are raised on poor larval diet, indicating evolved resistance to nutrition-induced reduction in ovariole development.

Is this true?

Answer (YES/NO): NO